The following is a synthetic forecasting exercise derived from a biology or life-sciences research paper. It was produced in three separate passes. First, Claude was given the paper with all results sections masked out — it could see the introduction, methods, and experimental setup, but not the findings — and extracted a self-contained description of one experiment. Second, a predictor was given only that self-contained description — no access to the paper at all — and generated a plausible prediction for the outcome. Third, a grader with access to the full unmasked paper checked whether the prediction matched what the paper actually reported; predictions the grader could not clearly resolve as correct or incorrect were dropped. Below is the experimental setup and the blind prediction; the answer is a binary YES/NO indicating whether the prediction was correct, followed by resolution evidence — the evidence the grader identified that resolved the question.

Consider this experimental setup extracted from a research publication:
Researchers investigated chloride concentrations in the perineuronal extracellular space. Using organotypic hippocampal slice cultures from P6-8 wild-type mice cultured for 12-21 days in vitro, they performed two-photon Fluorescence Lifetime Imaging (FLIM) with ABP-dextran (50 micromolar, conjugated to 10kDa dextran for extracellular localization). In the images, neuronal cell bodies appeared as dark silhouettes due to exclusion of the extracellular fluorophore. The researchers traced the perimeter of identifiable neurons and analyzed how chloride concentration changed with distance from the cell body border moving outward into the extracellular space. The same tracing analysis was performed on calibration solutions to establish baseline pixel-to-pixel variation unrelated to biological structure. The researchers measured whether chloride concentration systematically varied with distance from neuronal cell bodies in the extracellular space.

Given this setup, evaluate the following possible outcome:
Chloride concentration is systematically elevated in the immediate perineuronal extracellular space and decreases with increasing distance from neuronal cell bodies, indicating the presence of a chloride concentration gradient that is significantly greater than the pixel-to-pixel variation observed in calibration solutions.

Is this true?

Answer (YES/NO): NO